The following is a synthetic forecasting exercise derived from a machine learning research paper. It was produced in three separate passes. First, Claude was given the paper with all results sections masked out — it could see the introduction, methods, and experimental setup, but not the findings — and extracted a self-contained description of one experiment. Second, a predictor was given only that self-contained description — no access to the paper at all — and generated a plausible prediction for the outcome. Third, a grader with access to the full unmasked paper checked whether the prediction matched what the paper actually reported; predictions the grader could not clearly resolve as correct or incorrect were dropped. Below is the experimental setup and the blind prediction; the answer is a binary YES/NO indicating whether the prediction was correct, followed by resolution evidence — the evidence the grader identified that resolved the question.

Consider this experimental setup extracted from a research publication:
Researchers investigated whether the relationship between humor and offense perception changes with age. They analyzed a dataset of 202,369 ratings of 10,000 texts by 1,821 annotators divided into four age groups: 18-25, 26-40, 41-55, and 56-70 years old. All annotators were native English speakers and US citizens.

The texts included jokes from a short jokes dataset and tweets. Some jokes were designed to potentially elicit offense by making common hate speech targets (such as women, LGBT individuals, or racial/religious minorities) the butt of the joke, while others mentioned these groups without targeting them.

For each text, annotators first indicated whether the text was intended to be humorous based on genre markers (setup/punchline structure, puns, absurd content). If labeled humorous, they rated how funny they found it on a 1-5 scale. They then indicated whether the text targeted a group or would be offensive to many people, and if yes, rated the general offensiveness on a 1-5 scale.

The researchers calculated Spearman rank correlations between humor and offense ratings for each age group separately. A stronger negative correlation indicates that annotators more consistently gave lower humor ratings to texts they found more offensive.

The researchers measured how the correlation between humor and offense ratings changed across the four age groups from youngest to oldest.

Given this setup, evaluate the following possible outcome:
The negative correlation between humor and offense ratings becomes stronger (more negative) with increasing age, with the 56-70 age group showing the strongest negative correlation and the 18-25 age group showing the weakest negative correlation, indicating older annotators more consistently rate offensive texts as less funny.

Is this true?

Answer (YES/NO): YES